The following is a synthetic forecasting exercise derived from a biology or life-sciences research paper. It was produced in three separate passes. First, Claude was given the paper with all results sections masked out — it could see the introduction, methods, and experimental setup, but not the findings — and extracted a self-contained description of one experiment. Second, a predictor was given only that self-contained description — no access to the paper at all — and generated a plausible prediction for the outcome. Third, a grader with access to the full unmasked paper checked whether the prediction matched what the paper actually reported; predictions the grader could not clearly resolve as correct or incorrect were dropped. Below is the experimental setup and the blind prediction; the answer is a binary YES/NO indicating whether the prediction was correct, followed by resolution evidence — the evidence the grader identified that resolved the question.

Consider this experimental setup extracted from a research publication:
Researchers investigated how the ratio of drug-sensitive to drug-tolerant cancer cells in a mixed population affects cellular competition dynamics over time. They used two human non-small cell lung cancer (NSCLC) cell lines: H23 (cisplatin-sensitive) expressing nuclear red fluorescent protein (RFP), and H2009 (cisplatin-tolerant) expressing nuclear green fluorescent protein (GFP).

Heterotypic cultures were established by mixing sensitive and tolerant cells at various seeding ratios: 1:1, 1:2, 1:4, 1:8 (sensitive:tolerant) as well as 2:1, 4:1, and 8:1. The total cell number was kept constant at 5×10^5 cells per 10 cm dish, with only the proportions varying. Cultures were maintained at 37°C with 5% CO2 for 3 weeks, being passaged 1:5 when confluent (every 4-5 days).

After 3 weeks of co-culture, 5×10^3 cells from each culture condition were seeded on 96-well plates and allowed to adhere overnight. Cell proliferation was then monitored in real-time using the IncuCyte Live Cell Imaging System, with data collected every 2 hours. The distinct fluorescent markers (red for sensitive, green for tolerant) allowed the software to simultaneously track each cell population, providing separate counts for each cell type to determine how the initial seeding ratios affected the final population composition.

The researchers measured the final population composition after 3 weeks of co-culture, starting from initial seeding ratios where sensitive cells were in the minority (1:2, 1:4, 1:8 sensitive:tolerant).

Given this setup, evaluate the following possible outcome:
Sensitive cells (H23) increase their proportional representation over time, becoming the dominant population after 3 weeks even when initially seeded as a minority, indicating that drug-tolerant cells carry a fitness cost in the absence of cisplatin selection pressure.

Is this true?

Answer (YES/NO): NO